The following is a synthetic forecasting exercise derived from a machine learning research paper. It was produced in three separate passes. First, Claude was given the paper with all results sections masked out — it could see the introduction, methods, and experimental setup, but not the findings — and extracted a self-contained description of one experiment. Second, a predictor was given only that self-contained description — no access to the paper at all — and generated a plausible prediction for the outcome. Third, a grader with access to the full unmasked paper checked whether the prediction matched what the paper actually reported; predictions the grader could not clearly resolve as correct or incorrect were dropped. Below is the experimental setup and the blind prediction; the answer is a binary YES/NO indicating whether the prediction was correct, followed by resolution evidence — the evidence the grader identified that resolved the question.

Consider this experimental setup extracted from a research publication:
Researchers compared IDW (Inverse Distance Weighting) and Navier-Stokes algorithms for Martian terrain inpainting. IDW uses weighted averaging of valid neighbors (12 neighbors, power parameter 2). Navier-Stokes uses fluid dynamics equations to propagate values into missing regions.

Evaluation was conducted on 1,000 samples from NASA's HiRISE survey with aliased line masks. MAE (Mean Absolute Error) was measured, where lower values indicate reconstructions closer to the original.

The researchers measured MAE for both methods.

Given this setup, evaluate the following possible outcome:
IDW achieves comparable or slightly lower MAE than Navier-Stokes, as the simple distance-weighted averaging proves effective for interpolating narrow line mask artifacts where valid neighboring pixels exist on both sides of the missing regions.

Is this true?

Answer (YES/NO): NO